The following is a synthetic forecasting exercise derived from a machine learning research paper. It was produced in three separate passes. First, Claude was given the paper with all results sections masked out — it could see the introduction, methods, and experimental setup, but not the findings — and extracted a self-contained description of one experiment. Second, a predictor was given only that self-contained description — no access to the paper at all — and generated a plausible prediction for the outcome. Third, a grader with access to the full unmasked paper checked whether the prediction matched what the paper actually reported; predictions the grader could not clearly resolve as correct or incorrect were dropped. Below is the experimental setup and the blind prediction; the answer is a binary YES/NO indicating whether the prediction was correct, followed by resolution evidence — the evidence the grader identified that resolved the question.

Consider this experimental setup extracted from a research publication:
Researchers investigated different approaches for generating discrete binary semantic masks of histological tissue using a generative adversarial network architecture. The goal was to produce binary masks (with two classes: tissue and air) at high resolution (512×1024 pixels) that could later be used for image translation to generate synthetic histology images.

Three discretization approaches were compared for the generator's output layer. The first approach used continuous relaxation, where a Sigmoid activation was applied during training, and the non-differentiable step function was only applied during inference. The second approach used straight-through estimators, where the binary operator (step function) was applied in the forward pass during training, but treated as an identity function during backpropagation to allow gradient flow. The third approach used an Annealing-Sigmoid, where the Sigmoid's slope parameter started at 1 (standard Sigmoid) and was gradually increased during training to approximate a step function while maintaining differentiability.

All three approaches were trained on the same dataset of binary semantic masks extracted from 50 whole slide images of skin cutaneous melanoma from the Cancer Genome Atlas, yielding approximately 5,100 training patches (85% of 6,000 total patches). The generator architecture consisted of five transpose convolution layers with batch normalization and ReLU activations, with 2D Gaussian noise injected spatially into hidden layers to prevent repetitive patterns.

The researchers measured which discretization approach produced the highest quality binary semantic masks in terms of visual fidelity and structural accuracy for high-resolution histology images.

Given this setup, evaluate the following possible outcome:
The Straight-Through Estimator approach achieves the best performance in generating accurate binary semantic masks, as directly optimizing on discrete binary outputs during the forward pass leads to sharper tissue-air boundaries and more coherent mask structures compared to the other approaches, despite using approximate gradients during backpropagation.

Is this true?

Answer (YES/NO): NO